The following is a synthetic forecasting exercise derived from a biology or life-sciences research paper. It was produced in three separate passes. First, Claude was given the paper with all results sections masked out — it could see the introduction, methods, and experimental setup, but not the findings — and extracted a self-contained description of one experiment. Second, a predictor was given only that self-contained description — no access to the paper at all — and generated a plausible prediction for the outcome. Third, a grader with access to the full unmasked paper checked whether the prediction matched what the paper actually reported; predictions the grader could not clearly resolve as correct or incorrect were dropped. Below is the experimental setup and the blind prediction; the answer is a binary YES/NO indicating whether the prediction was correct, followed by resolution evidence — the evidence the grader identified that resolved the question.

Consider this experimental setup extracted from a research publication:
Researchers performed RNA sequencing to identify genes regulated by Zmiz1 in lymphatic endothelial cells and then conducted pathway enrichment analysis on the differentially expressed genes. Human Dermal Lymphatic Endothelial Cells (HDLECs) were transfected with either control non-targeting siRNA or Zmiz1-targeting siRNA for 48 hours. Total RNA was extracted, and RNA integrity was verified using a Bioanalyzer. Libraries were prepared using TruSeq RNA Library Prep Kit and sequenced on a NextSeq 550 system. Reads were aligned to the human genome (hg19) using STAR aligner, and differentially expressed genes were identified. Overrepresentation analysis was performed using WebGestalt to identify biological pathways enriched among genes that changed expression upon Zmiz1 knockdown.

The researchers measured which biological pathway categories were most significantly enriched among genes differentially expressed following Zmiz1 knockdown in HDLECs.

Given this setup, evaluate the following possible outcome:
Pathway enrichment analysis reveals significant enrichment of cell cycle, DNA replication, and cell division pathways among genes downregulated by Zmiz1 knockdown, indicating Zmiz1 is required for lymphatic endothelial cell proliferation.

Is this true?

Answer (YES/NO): NO